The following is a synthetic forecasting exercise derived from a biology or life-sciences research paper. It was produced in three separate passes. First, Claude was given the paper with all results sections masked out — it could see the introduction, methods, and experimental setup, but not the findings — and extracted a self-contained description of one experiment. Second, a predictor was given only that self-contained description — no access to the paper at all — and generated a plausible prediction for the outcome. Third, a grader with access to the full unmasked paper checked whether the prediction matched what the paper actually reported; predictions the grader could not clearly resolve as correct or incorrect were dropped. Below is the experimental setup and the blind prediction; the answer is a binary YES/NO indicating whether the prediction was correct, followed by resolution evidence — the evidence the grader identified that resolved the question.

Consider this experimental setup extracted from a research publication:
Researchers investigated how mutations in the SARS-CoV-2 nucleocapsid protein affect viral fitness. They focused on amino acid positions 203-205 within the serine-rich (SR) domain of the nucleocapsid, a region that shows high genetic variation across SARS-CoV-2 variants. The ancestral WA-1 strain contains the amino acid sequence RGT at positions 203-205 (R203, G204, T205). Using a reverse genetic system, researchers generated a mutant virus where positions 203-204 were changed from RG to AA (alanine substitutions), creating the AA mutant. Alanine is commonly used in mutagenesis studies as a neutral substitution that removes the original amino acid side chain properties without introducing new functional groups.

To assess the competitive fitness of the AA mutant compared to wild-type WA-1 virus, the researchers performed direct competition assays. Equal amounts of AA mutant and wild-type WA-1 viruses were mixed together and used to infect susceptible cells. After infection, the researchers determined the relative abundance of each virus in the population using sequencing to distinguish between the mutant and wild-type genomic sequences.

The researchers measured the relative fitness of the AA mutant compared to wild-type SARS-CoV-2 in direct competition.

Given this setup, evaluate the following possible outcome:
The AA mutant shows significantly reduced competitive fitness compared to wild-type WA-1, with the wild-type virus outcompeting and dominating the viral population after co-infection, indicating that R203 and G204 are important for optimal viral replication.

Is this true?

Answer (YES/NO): NO